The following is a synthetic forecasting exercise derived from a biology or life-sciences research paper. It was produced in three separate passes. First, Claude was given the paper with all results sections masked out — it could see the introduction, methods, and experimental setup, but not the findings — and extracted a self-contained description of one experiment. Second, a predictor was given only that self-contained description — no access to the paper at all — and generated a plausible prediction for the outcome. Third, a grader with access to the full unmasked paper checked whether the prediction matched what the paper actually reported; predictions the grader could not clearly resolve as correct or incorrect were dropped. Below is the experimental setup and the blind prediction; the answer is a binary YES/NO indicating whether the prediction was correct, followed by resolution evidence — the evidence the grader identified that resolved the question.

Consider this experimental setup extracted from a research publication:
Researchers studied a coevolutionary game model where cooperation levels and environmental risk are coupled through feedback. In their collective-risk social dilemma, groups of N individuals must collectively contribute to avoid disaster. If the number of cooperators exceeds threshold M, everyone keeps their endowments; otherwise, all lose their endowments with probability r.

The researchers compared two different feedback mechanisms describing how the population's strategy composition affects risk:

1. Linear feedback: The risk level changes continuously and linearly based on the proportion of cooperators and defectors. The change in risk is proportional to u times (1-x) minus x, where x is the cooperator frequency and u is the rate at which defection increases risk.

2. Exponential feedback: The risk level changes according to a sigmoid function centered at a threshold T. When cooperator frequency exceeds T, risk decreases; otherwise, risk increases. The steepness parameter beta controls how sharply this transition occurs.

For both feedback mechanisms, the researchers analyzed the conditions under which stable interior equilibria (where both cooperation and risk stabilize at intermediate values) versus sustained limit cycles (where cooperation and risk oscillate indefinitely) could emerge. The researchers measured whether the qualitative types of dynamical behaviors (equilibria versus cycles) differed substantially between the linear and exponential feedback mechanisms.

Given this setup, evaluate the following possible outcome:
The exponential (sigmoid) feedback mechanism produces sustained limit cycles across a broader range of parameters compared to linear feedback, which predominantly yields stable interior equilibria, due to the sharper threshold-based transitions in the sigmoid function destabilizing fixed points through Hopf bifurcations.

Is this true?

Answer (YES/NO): NO